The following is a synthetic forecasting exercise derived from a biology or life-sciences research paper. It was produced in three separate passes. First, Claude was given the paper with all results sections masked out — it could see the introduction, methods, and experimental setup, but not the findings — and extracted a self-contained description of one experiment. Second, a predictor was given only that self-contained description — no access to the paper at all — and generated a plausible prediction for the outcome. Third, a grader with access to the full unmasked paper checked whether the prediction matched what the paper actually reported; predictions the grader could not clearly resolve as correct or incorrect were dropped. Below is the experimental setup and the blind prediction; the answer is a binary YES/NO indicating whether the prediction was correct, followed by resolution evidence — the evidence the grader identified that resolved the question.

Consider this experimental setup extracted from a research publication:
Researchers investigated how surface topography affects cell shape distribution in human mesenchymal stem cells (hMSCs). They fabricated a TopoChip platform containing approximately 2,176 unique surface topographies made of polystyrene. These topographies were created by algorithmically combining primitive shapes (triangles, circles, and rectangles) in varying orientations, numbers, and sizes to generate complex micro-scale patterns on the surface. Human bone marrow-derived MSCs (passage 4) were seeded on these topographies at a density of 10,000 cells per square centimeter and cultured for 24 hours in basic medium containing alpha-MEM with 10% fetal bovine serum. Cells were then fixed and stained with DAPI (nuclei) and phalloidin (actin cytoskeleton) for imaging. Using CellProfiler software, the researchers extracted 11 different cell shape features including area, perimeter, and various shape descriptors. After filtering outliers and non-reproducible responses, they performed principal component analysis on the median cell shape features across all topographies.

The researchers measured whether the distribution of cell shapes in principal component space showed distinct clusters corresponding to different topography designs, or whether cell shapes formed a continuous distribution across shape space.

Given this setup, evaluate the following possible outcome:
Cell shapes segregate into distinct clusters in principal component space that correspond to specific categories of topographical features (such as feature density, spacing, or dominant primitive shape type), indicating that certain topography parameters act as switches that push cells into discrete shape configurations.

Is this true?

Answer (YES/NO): NO